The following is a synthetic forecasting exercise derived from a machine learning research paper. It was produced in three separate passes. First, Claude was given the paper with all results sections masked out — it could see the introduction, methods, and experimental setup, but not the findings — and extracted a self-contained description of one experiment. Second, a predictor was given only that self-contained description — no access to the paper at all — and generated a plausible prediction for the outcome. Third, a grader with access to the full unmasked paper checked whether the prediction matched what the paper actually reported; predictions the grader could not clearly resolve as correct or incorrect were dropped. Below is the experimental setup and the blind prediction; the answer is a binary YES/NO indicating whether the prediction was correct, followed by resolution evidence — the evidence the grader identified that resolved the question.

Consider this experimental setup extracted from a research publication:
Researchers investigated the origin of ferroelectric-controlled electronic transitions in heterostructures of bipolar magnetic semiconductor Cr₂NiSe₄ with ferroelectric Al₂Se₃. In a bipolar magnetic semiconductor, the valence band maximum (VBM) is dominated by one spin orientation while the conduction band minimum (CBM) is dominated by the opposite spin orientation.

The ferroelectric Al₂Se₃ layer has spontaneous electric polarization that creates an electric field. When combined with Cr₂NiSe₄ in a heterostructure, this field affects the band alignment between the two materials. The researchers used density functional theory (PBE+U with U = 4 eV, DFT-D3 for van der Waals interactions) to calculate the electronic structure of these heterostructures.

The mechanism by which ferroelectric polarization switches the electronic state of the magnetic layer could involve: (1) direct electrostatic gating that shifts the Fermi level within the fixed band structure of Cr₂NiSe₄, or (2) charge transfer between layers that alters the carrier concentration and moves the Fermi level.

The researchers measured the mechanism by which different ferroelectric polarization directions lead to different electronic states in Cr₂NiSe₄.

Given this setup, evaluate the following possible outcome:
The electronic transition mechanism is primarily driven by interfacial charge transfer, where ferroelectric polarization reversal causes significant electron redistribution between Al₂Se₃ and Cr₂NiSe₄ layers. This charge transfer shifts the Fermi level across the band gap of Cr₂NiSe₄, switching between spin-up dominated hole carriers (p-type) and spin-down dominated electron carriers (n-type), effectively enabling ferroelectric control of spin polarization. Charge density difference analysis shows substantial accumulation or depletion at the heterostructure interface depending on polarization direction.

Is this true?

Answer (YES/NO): YES